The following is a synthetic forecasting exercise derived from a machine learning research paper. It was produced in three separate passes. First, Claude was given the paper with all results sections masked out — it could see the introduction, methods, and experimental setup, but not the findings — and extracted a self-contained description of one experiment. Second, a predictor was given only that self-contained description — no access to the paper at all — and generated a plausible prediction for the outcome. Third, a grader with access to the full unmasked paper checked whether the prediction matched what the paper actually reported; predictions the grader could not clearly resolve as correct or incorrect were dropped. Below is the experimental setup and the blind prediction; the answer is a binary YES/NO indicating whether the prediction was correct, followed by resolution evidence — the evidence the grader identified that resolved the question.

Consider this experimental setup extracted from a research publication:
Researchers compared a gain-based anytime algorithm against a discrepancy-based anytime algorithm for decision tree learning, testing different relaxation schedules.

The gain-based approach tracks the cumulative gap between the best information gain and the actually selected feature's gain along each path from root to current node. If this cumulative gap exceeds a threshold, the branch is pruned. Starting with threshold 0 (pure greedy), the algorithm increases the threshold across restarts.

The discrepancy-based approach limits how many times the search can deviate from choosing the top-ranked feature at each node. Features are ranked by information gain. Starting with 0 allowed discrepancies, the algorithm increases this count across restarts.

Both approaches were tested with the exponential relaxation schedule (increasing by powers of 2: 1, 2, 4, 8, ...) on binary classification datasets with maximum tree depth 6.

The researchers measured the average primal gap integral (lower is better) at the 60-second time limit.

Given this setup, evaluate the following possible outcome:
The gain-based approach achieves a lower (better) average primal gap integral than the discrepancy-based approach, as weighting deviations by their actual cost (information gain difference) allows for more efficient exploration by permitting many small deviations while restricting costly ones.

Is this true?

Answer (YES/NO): NO